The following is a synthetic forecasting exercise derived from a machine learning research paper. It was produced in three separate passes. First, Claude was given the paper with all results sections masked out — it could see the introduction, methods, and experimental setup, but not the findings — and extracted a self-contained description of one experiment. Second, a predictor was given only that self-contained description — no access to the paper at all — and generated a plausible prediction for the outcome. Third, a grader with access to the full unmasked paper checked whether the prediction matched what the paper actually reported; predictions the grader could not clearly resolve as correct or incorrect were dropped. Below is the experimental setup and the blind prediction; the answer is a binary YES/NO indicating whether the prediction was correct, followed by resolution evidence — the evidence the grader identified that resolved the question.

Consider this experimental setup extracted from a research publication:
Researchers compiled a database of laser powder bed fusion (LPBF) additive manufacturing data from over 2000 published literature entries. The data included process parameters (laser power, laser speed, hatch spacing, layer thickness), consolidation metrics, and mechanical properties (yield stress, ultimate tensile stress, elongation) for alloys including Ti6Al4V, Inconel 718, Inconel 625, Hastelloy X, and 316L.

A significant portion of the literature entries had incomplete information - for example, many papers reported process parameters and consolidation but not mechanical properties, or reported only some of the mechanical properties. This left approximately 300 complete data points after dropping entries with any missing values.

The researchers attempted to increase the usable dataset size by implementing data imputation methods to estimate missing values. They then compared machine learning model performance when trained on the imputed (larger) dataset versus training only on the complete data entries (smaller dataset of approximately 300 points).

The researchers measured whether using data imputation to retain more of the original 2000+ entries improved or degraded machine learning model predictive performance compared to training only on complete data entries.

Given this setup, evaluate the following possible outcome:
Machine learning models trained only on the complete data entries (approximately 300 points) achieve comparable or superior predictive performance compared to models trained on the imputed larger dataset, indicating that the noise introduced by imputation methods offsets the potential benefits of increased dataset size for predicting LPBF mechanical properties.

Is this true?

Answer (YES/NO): YES